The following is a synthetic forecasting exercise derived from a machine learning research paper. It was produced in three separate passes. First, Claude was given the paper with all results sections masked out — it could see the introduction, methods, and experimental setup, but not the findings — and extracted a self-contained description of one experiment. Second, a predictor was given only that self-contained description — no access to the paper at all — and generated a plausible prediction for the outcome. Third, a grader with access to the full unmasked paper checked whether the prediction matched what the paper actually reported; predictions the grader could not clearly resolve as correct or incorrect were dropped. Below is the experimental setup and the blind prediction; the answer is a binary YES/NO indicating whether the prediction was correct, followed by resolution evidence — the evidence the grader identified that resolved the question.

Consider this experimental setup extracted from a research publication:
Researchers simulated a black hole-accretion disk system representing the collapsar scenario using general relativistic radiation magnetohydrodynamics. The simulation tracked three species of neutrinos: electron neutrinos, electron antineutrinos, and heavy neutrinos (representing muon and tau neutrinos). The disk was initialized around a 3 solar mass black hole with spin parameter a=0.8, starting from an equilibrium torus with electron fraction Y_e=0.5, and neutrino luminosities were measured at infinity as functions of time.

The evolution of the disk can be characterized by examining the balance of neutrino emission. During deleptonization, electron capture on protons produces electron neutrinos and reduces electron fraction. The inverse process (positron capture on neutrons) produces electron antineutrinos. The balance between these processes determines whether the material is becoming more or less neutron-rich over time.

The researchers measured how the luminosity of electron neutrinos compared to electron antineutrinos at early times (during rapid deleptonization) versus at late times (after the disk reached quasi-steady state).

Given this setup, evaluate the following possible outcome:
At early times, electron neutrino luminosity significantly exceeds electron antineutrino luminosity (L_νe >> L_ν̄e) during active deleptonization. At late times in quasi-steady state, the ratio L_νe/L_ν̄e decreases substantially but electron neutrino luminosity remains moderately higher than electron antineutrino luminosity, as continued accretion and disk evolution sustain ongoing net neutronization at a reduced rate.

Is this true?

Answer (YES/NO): NO